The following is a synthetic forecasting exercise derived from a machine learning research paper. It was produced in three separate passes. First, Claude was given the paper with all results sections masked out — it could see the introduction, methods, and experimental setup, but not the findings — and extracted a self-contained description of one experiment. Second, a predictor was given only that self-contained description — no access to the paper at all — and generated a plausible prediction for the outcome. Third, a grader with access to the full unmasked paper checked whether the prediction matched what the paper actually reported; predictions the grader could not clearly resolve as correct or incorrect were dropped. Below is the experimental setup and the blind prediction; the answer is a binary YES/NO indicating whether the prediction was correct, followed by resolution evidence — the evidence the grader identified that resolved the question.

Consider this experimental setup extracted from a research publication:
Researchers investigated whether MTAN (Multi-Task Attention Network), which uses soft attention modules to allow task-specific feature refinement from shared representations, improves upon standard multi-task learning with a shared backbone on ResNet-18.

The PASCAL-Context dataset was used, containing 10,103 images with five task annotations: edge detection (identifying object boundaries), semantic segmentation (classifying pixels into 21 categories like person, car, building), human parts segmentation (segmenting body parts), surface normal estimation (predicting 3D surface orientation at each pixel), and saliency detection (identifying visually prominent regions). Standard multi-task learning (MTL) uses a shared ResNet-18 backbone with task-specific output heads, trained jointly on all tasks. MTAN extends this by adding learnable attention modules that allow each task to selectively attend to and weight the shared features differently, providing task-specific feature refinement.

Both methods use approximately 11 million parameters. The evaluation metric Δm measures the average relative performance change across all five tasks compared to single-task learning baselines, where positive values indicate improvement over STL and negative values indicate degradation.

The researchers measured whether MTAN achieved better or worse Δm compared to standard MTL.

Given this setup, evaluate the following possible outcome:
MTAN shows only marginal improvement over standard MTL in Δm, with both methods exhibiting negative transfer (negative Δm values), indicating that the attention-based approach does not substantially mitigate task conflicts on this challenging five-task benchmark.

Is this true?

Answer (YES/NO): NO